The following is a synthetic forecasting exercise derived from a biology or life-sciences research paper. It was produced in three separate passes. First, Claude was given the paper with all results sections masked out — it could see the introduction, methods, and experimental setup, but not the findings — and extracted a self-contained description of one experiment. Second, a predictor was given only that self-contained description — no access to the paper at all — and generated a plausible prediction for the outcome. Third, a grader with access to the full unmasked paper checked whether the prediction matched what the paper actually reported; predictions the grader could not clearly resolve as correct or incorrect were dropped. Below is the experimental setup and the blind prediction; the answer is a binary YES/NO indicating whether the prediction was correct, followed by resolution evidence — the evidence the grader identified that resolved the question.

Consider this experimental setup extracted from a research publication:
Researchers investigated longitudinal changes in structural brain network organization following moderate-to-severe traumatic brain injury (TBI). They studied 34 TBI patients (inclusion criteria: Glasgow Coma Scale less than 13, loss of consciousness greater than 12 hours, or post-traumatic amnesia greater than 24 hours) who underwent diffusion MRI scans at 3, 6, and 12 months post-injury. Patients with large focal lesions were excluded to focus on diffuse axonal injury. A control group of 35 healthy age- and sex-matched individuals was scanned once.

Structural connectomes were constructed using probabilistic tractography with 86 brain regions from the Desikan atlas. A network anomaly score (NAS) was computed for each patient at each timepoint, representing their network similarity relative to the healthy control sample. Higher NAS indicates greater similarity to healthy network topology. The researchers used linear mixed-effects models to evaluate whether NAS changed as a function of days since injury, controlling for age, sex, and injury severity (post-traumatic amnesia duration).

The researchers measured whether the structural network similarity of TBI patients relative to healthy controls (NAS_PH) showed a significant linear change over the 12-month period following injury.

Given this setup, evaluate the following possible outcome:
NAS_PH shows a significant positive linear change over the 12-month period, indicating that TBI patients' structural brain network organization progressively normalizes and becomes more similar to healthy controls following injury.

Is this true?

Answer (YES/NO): NO